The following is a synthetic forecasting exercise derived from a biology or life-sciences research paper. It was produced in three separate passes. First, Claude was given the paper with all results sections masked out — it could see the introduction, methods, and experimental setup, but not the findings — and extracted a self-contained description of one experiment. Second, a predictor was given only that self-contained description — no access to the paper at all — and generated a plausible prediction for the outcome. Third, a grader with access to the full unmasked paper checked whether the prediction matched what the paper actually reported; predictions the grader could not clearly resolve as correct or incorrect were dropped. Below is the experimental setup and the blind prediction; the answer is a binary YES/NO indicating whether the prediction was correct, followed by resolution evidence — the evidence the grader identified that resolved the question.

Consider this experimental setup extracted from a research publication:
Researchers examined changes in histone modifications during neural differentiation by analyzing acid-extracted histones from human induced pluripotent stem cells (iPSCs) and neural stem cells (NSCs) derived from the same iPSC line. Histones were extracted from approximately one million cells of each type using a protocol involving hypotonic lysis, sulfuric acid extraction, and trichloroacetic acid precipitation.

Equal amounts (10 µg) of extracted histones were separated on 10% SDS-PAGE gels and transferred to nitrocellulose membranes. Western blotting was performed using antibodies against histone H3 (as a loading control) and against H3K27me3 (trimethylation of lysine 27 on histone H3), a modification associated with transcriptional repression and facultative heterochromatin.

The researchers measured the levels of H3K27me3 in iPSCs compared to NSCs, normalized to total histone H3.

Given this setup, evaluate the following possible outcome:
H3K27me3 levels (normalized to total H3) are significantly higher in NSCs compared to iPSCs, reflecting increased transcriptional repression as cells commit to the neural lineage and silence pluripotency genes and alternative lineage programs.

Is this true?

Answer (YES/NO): YES